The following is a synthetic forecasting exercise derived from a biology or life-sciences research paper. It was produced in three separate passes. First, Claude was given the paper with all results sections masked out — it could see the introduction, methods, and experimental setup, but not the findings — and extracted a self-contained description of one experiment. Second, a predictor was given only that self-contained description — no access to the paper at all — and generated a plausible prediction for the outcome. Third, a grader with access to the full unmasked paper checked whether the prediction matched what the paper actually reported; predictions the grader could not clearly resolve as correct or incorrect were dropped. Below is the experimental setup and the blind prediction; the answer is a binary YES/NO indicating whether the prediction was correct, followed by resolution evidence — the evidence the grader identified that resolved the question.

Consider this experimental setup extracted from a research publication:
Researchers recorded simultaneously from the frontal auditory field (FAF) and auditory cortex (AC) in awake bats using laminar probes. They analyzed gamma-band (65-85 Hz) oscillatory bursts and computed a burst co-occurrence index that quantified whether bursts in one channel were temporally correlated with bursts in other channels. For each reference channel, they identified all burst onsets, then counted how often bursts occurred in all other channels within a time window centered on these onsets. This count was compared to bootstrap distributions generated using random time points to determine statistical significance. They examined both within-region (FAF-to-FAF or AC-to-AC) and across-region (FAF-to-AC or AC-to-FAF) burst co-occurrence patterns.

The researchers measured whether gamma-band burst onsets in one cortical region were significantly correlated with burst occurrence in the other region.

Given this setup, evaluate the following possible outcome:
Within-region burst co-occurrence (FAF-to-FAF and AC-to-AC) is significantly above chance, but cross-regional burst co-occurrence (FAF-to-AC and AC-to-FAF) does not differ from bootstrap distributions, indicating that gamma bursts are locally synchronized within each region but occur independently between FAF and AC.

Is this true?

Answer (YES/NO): NO